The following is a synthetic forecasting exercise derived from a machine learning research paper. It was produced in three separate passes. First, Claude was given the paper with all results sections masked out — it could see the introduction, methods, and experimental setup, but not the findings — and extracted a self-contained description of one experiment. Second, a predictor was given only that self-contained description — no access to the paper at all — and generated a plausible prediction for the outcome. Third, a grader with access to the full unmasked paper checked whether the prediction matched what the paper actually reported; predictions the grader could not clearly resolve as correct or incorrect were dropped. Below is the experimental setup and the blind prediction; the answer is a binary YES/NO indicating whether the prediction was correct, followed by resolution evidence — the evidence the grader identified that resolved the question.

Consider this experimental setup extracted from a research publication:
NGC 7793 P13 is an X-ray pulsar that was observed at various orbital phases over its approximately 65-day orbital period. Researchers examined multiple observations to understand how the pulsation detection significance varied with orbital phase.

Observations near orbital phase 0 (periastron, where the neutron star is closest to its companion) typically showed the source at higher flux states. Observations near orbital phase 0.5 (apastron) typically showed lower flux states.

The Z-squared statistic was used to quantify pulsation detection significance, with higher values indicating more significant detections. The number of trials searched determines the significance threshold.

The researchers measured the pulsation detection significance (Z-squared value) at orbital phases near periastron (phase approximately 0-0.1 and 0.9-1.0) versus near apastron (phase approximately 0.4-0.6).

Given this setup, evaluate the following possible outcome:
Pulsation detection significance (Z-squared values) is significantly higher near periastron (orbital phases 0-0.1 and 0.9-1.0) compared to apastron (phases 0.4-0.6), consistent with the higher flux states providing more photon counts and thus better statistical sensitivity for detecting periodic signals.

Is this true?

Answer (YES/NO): NO